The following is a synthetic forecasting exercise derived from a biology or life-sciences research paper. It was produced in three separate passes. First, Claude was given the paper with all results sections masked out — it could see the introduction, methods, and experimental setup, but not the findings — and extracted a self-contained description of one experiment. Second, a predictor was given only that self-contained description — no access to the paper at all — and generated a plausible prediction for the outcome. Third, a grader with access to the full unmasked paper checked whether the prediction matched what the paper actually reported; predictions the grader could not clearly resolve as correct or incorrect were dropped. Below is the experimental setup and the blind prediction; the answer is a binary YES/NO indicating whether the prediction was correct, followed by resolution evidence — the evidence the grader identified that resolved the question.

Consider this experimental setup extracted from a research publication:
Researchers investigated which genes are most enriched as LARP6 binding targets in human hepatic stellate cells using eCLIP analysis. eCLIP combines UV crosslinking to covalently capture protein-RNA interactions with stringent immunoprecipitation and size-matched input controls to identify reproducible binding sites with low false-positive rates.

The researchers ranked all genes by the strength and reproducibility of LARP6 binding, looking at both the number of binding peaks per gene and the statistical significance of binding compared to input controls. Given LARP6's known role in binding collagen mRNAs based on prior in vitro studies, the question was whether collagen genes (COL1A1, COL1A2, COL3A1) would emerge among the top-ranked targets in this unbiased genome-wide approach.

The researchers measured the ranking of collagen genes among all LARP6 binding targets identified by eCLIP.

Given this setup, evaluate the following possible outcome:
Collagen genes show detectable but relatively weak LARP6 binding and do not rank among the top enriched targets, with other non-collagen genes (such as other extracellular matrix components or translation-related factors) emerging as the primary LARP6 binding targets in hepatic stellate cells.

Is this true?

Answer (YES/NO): NO